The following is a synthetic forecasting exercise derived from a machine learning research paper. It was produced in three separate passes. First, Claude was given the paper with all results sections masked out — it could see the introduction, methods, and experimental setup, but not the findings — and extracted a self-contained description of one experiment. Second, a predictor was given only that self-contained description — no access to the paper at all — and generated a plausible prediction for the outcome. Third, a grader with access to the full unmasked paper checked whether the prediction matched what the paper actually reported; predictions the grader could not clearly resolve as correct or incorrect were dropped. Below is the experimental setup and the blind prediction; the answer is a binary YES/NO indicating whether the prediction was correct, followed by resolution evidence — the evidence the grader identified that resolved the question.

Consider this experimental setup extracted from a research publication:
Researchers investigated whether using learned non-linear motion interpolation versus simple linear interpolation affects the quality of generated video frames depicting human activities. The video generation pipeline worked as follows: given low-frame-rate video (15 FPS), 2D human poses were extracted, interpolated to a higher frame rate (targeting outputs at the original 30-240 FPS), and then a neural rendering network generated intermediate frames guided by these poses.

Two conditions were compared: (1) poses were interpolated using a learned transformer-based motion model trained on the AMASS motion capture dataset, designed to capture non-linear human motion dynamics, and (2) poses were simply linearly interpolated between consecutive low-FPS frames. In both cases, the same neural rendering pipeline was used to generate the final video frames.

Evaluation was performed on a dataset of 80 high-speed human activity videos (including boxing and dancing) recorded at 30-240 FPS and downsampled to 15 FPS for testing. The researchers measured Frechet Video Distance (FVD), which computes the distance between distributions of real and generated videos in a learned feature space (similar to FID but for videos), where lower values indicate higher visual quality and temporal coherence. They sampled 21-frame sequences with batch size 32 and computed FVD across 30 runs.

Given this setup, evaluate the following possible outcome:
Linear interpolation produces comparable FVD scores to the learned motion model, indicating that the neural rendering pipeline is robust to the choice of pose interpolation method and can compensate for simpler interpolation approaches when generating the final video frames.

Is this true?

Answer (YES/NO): NO